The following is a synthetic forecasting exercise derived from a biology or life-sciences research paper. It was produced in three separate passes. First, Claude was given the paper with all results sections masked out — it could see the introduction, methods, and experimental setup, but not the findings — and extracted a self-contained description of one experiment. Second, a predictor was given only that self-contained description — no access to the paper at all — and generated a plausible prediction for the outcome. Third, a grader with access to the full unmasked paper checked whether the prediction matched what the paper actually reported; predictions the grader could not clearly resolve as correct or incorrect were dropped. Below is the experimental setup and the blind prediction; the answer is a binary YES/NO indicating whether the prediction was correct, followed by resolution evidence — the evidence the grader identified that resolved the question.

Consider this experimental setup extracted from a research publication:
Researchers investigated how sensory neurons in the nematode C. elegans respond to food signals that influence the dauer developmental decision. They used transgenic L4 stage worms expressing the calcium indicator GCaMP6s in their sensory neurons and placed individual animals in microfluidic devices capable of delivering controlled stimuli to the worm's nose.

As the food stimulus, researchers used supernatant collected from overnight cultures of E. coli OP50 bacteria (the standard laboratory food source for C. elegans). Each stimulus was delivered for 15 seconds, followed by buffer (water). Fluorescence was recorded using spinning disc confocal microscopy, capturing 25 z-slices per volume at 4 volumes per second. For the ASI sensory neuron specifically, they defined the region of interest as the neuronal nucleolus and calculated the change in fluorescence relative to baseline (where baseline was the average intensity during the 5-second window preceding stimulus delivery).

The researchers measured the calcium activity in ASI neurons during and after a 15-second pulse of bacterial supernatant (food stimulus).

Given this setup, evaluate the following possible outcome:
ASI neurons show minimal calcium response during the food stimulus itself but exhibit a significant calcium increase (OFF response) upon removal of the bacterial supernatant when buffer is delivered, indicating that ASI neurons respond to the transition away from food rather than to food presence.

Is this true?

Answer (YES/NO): NO